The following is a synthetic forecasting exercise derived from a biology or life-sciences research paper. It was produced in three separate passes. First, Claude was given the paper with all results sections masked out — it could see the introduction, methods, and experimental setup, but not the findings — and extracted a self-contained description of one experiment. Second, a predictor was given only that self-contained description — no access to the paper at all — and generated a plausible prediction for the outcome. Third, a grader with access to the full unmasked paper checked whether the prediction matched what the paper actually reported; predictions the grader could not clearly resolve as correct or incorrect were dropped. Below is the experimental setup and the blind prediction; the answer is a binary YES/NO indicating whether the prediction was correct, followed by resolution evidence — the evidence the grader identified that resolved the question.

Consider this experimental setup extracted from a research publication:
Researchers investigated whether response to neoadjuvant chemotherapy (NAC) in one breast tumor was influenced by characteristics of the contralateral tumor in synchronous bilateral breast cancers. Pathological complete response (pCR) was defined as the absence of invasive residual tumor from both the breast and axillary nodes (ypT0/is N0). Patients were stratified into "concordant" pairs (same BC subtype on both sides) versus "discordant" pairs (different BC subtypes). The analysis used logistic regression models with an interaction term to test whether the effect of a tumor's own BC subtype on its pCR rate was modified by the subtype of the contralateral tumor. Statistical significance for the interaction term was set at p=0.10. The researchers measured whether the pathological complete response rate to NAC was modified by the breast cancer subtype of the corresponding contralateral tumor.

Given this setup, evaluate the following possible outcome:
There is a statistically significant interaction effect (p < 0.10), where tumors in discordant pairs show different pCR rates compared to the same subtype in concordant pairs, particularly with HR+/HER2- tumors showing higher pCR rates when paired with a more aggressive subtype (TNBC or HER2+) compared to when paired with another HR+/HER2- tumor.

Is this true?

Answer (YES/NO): YES